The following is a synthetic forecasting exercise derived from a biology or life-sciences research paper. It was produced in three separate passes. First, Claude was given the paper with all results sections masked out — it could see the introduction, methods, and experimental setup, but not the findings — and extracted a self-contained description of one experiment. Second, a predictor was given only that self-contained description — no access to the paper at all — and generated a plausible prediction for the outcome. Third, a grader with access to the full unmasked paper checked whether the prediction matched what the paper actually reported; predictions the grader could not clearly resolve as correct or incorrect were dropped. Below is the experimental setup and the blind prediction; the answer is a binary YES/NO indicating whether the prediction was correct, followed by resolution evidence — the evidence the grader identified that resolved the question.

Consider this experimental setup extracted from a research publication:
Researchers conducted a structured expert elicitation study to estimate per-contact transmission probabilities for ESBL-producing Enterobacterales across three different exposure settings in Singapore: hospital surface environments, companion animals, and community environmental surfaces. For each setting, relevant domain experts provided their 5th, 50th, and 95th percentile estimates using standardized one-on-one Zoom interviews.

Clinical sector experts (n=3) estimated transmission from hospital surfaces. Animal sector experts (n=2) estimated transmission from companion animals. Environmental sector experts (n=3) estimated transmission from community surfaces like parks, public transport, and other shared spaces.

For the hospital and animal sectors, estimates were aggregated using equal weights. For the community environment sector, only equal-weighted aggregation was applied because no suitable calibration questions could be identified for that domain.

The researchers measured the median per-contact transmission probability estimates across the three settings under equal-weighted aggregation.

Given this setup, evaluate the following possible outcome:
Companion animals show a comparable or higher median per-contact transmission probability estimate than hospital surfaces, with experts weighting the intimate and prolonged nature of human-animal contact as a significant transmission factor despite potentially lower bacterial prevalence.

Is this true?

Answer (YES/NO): YES